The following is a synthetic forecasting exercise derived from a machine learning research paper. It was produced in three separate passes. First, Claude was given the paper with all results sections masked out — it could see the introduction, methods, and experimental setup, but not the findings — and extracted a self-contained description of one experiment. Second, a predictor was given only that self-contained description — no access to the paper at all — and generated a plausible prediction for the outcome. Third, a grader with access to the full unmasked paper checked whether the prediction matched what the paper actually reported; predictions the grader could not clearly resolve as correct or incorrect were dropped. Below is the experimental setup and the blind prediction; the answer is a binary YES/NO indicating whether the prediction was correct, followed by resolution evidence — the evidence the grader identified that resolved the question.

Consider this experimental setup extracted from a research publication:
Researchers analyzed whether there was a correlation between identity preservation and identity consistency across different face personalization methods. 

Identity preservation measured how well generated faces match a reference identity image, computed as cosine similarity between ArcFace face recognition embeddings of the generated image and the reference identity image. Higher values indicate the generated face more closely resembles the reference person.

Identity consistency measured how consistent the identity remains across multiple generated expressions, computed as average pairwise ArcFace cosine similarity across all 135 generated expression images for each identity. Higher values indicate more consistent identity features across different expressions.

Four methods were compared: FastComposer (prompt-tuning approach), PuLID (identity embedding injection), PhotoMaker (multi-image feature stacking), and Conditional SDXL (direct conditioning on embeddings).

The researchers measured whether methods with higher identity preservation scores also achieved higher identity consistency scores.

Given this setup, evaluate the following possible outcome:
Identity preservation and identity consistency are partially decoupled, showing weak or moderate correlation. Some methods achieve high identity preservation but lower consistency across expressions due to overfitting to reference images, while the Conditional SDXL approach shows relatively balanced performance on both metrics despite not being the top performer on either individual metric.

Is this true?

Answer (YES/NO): NO